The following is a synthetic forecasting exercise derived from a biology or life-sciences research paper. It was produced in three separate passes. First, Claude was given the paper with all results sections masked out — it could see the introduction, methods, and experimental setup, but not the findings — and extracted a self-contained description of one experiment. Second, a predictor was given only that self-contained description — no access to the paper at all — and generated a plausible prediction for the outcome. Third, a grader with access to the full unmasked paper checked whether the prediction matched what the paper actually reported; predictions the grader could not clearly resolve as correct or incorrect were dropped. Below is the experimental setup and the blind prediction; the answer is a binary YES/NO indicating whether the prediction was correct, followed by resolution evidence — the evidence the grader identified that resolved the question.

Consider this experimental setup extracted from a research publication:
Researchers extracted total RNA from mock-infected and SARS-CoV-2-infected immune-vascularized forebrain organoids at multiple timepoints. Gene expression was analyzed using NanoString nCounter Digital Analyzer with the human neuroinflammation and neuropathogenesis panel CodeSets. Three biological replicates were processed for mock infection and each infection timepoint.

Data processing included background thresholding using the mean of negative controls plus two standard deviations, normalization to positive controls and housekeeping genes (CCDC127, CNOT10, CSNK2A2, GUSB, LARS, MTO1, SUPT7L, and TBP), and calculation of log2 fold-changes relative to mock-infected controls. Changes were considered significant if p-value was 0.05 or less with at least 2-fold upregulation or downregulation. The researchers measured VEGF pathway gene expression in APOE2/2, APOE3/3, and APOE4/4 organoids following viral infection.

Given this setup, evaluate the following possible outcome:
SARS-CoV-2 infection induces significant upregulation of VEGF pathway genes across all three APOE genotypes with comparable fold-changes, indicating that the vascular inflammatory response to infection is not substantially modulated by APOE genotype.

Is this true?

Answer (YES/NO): NO